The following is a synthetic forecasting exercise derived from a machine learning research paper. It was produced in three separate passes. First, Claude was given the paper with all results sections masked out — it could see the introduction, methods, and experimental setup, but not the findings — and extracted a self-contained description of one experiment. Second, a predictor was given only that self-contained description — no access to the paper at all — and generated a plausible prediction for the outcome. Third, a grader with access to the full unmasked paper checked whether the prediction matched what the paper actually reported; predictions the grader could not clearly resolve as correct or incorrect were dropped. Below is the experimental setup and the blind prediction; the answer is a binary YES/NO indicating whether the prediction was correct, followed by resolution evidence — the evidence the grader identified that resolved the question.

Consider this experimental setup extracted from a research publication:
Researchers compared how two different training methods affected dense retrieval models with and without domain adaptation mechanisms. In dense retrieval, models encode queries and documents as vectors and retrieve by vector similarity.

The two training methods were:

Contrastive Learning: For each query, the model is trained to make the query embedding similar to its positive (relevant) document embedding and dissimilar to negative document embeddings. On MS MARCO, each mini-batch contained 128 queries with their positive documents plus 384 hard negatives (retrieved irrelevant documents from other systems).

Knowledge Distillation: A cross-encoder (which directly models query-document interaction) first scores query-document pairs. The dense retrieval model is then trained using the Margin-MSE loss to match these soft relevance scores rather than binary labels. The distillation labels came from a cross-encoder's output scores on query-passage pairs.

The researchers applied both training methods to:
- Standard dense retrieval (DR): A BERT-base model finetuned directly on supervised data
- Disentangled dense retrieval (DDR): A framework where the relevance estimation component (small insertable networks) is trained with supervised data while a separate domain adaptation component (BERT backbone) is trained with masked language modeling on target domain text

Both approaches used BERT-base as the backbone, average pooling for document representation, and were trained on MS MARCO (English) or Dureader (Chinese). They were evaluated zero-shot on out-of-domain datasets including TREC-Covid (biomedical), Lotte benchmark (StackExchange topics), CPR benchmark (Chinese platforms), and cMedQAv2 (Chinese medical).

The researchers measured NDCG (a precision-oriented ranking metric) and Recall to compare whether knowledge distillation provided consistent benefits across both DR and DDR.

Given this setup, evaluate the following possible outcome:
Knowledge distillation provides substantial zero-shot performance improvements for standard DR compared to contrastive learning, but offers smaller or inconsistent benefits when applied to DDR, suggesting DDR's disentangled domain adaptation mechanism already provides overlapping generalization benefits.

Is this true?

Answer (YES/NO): YES